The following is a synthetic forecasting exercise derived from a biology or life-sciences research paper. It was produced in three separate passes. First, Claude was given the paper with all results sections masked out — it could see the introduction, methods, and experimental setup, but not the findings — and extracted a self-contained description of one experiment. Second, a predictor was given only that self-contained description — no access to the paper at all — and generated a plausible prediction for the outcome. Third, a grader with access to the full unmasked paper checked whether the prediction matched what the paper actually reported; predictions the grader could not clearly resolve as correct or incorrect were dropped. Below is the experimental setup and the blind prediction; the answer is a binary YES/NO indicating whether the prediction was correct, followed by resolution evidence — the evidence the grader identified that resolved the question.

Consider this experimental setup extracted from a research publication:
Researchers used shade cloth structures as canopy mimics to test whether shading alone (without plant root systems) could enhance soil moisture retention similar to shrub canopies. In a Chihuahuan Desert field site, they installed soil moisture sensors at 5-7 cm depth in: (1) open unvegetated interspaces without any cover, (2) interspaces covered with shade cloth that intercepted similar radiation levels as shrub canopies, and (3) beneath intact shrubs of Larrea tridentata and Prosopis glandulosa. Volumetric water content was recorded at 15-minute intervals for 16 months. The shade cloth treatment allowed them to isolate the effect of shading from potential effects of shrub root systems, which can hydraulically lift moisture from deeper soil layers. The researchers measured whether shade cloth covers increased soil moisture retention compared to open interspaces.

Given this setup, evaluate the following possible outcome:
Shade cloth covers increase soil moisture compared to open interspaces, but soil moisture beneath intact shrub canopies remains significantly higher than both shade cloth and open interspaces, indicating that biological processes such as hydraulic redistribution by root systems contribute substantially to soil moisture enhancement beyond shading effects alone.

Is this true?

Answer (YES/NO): NO